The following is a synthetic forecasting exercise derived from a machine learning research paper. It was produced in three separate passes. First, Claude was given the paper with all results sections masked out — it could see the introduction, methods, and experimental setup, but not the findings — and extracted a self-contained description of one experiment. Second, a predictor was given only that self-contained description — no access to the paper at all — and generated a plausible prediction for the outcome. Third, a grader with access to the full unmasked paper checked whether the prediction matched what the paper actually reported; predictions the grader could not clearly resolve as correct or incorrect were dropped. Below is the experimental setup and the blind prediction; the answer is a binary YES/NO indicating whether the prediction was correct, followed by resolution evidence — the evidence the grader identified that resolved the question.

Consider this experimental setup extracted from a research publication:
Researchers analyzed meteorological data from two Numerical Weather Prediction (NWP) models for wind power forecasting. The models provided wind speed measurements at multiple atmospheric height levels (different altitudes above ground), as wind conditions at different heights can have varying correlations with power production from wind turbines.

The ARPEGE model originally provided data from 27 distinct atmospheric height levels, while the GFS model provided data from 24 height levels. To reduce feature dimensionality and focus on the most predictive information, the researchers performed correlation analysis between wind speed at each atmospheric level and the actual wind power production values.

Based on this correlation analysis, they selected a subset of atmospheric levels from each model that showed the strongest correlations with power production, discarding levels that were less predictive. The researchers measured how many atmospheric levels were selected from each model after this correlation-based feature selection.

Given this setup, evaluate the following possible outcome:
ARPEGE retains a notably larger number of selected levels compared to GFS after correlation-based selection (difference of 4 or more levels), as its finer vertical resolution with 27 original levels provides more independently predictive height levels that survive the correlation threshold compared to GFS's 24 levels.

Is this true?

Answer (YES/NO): NO